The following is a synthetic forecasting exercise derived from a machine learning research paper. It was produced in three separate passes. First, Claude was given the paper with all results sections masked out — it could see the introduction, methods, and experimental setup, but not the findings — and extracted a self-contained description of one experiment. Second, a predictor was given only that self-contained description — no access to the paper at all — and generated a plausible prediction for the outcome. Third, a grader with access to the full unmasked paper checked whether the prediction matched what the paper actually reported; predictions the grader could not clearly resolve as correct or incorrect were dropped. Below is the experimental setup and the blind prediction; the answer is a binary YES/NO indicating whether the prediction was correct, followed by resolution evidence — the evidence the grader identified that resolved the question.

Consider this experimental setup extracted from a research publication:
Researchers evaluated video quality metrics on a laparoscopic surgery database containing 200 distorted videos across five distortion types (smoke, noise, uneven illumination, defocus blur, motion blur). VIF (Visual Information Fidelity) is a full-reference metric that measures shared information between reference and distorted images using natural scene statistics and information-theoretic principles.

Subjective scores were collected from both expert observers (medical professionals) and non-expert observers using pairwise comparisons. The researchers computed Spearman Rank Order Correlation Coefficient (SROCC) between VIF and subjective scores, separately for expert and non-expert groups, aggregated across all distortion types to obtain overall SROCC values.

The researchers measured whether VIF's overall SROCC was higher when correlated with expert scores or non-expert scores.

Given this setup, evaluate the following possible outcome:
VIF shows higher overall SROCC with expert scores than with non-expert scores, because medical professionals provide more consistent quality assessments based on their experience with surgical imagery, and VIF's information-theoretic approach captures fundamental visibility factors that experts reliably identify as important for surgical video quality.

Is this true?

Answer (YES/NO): NO